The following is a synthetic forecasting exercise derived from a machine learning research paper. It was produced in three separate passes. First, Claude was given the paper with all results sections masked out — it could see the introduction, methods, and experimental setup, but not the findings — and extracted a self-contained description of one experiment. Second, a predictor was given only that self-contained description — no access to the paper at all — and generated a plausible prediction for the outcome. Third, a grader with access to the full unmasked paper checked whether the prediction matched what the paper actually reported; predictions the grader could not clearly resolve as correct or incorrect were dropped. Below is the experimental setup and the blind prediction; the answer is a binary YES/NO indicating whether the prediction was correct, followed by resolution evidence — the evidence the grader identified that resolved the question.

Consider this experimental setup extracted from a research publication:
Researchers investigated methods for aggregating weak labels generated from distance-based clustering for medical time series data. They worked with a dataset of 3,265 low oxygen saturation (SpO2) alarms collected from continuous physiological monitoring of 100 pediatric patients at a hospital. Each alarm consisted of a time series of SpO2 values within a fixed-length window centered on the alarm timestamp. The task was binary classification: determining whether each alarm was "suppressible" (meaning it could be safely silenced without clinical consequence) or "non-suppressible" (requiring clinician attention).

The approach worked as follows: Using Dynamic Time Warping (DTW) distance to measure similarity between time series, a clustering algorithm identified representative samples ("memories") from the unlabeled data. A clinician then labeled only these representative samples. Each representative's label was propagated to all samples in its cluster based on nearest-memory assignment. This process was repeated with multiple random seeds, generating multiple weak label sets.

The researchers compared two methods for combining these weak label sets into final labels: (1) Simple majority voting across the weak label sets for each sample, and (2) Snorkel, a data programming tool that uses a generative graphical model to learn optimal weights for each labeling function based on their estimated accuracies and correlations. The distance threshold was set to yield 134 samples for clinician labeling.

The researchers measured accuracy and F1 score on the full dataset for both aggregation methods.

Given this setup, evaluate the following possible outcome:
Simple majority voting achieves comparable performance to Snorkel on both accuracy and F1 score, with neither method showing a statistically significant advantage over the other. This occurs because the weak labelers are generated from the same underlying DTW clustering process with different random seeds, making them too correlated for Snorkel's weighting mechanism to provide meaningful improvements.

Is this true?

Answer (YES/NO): NO